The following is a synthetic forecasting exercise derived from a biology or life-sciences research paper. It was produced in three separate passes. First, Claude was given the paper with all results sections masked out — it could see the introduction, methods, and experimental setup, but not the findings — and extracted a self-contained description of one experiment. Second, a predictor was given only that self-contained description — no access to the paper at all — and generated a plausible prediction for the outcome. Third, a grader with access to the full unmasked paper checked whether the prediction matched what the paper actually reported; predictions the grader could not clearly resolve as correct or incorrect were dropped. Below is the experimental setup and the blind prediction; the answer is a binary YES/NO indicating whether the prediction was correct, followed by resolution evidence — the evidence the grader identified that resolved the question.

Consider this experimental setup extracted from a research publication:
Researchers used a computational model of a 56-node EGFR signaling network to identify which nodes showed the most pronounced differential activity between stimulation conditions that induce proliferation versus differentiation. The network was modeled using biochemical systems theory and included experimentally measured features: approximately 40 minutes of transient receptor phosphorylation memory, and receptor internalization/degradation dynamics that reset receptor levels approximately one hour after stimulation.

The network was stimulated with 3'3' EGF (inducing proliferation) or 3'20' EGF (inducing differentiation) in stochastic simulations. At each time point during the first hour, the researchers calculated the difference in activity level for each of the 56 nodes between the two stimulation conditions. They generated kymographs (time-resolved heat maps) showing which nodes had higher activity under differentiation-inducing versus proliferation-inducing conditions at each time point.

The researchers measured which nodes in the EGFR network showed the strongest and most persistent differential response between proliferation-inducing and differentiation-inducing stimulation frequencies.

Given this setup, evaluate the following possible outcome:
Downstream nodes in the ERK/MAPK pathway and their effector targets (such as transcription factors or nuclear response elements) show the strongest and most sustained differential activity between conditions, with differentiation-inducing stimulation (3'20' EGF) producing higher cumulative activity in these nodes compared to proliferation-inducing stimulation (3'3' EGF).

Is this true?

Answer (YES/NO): NO